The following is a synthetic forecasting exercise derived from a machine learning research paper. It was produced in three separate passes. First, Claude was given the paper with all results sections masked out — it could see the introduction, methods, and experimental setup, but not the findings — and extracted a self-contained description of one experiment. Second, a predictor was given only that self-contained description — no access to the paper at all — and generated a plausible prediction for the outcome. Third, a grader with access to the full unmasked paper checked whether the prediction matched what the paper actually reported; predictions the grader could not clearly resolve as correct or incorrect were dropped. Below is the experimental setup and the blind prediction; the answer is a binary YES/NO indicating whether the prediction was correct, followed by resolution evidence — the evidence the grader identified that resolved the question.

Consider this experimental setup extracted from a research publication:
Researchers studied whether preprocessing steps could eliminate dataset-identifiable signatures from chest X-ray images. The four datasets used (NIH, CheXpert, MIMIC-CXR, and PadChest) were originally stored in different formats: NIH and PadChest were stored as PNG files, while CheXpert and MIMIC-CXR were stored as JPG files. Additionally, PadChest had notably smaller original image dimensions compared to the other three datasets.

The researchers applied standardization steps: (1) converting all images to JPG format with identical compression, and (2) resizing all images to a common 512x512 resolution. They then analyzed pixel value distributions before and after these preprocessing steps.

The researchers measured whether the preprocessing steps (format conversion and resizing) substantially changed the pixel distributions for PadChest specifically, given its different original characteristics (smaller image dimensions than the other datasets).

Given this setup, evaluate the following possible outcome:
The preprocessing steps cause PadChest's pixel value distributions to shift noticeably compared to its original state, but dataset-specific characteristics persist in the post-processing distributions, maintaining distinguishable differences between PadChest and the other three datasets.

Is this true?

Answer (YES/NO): NO